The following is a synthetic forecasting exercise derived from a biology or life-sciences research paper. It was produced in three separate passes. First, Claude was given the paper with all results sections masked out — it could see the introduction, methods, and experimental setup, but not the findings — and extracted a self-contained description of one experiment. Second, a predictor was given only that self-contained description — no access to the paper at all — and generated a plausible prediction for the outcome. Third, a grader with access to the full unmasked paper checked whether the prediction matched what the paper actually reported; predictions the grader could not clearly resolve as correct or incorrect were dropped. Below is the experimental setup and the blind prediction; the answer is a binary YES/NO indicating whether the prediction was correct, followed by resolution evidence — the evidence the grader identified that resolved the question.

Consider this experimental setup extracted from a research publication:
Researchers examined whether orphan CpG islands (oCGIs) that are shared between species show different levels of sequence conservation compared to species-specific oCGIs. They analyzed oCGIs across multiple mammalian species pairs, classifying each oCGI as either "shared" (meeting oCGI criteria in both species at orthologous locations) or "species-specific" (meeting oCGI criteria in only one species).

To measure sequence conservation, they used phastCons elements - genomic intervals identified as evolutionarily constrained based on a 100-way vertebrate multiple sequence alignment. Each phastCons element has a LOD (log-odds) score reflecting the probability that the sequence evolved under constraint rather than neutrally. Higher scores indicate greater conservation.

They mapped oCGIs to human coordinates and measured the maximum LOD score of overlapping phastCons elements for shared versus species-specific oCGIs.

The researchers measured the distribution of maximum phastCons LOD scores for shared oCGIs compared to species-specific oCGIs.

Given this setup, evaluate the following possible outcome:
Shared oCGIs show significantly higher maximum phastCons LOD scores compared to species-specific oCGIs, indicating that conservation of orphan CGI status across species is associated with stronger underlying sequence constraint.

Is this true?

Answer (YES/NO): YES